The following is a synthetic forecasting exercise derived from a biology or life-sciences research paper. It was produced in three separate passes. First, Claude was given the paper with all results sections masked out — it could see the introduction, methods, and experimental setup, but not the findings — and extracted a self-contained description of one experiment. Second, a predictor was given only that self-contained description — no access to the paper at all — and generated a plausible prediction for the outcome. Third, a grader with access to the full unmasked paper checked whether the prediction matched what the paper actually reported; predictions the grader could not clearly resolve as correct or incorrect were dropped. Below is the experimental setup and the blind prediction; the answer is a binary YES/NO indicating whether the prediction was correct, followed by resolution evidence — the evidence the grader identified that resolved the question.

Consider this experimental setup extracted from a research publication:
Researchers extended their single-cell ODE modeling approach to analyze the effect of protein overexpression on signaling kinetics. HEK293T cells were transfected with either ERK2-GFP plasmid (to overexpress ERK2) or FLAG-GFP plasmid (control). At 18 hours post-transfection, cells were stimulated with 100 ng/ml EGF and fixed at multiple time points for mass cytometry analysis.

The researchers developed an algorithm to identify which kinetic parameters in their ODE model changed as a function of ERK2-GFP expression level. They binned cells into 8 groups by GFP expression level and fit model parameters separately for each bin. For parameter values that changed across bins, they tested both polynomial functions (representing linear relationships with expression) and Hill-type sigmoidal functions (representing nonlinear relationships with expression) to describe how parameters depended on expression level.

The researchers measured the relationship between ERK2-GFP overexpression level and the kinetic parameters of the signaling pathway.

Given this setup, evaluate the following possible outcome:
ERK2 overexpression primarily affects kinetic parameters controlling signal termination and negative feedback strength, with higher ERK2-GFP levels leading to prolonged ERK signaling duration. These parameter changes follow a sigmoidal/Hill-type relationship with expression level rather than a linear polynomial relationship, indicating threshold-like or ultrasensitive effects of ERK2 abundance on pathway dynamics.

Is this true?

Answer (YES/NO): YES